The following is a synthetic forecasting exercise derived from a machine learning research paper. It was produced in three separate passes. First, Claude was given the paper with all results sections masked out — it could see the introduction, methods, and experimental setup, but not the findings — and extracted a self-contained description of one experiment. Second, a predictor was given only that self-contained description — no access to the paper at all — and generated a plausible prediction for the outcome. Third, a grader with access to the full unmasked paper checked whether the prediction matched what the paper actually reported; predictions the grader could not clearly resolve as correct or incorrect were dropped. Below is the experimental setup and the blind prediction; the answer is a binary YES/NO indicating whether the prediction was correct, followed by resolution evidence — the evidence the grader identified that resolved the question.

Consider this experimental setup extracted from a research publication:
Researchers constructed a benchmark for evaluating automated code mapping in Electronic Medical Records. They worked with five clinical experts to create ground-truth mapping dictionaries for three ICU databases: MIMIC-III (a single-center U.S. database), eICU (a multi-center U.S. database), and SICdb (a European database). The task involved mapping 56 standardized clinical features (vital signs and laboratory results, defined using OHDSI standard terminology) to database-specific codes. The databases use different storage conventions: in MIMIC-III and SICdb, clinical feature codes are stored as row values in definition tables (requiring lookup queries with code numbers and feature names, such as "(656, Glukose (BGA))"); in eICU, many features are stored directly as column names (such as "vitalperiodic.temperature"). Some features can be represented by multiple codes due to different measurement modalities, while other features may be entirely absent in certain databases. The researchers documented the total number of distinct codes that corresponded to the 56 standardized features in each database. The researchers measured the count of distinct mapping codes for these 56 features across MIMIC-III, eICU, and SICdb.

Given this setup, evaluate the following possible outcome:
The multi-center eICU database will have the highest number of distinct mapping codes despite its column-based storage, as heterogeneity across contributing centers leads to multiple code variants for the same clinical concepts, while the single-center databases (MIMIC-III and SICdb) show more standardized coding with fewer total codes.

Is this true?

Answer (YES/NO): NO